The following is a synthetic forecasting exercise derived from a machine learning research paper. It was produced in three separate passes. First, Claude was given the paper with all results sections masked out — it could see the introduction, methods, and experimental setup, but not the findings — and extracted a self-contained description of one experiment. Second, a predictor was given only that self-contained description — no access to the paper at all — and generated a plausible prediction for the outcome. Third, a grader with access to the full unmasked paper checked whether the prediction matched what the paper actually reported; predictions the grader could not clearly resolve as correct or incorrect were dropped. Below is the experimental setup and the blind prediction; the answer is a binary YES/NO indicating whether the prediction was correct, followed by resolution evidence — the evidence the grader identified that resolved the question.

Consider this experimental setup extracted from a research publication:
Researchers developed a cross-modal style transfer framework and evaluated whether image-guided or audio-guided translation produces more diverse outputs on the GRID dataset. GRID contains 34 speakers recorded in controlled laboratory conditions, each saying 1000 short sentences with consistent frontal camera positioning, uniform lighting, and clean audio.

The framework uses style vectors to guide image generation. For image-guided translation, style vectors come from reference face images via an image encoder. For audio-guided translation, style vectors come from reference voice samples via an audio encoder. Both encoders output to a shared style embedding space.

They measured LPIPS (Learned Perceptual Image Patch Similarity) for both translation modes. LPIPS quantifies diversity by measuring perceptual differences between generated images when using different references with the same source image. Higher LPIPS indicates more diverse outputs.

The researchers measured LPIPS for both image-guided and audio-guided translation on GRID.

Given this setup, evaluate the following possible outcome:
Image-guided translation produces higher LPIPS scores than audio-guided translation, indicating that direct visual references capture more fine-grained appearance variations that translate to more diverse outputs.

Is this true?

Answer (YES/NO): YES